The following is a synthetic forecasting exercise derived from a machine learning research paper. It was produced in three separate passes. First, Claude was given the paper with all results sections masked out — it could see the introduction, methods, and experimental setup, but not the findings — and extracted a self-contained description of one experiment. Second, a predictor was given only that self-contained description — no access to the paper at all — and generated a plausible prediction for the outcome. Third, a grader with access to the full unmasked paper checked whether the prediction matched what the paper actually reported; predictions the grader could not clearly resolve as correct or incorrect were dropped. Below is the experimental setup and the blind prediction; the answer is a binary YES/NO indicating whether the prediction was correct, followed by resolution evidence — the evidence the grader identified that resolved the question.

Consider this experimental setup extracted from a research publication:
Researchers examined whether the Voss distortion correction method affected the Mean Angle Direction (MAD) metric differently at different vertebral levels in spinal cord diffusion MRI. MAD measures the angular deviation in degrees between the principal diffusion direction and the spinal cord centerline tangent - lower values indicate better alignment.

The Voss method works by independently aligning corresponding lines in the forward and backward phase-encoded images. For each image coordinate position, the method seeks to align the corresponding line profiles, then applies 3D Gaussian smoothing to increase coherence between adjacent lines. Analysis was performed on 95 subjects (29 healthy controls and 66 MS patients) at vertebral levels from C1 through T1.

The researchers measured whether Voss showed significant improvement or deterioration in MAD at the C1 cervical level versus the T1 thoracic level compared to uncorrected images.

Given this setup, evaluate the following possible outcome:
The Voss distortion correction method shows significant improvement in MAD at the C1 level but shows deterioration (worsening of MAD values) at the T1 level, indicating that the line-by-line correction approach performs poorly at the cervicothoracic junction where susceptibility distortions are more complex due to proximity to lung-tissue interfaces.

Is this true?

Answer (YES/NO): YES